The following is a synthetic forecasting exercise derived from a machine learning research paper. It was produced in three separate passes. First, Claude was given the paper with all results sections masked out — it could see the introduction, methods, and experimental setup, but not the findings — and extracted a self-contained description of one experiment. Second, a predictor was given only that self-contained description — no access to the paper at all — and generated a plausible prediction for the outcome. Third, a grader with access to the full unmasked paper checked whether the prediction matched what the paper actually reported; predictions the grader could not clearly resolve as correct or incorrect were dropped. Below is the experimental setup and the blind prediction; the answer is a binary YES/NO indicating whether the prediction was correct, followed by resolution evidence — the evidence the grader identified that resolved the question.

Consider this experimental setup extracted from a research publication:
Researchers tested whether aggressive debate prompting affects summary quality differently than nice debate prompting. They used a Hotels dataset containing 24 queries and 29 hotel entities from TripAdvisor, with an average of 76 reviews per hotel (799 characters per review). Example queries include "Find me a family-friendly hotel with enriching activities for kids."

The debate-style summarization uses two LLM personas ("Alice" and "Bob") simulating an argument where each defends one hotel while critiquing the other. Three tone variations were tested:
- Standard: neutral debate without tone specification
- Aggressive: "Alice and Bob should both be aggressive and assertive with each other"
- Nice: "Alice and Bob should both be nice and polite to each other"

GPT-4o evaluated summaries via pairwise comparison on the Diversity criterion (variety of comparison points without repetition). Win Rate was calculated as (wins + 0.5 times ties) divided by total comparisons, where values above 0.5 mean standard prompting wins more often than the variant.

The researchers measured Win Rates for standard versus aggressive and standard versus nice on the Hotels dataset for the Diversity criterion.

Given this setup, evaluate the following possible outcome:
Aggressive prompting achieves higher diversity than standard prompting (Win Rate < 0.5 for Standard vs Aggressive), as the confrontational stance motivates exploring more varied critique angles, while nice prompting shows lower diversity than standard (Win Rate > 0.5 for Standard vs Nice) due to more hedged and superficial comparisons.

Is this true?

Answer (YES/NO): YES